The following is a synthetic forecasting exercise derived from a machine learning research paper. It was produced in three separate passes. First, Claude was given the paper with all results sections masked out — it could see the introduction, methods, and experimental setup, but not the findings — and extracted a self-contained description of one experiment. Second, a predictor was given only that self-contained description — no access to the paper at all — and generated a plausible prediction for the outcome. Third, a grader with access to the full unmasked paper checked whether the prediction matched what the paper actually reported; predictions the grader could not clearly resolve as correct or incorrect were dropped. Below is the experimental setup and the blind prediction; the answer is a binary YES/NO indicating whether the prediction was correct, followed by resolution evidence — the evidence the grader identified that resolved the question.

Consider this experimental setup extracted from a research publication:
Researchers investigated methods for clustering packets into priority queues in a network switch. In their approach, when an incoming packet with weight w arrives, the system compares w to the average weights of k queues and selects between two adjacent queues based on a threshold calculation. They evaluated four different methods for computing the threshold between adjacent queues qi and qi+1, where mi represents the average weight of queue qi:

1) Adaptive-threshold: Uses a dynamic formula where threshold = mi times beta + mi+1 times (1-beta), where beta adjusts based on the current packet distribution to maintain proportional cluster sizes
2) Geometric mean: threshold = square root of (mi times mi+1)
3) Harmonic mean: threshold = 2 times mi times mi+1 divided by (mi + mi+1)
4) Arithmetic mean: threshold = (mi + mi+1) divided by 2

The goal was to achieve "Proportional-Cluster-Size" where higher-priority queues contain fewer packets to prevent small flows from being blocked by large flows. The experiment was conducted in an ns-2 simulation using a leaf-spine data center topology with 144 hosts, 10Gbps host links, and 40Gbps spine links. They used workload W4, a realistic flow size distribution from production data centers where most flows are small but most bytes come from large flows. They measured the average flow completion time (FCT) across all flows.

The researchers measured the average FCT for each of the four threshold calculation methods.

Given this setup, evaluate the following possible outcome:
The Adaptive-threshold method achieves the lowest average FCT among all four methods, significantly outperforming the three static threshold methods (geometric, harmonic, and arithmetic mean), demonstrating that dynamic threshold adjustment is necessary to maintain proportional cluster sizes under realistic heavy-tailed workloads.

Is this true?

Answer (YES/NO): NO